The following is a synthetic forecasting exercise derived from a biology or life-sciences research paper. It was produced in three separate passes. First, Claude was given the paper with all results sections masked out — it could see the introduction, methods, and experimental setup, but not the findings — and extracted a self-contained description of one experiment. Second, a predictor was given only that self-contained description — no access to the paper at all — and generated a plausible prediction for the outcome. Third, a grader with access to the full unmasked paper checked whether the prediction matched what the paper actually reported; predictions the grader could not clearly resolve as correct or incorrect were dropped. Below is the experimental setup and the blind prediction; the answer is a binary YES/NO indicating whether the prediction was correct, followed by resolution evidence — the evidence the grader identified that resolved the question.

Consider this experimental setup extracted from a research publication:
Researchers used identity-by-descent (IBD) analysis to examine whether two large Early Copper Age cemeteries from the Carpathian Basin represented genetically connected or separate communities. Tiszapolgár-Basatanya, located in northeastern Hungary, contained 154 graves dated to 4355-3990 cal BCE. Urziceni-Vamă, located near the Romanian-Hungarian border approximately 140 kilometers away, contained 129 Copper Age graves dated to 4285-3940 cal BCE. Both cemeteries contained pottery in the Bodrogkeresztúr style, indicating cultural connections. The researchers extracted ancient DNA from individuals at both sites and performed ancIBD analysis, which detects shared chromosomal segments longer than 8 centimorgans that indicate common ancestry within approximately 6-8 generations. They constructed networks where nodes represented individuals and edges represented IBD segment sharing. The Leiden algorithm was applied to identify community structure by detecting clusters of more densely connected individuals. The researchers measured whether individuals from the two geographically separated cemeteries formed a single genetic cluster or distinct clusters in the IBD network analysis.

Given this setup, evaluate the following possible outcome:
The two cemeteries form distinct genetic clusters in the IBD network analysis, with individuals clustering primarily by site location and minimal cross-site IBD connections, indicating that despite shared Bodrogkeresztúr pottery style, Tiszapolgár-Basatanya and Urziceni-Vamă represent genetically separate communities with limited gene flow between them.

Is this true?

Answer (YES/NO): NO